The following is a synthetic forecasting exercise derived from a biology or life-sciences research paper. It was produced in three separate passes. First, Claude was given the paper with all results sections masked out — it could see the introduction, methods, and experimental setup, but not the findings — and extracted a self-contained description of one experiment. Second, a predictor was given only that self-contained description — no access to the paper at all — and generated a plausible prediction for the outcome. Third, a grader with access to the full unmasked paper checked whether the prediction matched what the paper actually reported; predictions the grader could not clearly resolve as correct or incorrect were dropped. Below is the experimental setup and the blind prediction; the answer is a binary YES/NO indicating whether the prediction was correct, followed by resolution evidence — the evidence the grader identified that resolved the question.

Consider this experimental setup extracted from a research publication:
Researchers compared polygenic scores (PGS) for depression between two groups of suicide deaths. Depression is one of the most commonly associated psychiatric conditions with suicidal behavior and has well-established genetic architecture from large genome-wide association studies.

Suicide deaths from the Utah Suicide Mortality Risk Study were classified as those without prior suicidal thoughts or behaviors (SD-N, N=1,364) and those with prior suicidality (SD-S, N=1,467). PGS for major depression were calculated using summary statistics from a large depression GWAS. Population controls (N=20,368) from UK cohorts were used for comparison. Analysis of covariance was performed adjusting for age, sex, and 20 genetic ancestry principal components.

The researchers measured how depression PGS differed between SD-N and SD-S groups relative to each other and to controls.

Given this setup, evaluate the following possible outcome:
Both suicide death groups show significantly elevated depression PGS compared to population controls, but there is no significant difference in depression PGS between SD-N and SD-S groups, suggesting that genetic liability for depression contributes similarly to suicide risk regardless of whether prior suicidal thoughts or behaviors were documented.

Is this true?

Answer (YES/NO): NO